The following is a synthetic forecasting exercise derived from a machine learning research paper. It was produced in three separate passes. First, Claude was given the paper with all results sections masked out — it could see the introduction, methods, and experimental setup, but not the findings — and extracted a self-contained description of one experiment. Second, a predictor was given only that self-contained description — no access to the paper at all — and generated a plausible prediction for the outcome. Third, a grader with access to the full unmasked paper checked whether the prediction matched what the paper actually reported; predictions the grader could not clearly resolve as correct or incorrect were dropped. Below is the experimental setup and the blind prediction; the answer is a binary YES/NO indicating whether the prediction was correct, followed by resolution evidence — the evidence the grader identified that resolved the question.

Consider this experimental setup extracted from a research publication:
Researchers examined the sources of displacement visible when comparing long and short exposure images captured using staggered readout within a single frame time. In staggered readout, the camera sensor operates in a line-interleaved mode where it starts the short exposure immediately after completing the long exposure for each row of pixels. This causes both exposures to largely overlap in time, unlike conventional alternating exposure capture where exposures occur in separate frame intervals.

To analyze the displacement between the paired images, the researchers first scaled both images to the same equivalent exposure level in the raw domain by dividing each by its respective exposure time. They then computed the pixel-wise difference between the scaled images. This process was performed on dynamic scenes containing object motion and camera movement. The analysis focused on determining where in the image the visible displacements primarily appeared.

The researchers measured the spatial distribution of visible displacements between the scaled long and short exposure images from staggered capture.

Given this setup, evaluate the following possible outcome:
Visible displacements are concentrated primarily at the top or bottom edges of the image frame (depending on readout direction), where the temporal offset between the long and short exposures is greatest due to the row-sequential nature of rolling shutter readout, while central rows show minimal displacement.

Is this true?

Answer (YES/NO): NO